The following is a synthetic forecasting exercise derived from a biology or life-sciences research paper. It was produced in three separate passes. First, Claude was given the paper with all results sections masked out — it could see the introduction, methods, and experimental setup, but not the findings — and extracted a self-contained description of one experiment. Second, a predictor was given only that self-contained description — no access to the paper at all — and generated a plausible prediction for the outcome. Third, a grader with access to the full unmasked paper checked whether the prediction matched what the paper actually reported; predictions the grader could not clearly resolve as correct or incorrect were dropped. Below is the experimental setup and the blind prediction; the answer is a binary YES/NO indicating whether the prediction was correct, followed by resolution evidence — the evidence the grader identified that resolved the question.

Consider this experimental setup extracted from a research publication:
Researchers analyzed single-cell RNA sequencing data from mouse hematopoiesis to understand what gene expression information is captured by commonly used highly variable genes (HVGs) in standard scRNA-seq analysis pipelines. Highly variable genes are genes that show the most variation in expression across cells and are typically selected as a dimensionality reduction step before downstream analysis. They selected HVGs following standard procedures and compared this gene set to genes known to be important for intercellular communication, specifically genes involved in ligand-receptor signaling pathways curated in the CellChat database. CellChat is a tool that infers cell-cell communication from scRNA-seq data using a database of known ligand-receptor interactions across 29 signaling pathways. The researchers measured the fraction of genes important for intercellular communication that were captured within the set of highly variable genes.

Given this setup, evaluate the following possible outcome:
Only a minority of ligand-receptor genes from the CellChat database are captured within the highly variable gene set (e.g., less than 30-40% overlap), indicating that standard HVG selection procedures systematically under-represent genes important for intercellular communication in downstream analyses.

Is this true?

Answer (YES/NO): YES